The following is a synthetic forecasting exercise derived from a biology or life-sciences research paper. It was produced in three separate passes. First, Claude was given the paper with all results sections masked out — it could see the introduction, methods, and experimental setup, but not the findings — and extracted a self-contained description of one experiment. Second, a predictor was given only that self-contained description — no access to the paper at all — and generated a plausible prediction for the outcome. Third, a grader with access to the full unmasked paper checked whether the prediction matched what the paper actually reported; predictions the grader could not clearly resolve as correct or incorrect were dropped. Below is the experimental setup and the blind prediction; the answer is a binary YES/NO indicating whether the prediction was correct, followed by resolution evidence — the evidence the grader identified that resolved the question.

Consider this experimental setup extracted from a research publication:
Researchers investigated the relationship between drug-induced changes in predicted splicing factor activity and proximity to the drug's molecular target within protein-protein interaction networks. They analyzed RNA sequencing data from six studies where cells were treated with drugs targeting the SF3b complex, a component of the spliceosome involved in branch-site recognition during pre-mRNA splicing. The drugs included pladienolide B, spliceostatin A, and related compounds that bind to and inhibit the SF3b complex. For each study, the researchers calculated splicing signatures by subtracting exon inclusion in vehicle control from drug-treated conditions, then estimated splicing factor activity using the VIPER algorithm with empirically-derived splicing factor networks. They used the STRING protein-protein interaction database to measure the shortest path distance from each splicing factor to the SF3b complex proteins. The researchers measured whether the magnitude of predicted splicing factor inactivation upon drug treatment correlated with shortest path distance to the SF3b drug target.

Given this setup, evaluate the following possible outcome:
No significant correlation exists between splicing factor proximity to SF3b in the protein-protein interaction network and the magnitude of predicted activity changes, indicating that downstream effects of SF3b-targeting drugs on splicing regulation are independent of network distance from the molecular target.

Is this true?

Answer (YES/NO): NO